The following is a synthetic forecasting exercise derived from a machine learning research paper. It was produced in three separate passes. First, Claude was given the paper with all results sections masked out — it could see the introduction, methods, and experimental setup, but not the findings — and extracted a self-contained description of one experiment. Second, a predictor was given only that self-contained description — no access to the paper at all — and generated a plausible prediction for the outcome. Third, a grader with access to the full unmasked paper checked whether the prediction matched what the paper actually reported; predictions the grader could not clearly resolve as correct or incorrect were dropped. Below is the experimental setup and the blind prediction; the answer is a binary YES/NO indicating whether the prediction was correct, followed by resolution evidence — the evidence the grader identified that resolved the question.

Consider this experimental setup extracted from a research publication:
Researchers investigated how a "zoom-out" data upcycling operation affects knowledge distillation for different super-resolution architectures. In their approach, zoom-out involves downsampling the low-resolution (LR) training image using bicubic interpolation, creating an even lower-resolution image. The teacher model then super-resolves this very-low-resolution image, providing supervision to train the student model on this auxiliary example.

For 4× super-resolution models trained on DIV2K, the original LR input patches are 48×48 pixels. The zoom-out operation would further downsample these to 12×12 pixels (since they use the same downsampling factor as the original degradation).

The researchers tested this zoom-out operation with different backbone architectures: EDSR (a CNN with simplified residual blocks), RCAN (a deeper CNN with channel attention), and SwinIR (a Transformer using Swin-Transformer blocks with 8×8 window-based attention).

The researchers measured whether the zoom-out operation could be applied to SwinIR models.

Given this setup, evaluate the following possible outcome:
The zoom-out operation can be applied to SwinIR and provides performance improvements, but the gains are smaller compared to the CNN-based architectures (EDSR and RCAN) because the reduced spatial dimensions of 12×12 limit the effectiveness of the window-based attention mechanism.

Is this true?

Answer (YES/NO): NO